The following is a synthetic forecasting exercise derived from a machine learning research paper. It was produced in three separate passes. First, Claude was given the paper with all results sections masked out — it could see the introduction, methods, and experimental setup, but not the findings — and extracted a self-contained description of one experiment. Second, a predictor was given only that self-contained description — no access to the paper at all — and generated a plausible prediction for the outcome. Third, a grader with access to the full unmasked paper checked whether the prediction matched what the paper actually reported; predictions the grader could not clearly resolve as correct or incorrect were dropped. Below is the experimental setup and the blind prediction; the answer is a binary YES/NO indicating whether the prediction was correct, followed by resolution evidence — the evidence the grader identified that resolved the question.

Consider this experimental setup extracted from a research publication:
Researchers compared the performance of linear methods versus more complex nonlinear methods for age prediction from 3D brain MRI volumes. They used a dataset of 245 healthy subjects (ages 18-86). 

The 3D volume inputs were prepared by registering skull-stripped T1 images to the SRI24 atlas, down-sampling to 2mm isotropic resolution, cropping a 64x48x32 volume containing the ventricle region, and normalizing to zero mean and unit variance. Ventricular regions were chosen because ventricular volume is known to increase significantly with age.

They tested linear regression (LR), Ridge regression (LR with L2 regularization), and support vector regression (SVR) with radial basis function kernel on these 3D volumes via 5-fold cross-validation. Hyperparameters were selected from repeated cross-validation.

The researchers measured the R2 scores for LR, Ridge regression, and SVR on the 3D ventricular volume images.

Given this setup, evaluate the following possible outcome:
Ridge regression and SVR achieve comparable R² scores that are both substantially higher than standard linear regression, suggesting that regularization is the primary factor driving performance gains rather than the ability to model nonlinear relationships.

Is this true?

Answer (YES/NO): NO